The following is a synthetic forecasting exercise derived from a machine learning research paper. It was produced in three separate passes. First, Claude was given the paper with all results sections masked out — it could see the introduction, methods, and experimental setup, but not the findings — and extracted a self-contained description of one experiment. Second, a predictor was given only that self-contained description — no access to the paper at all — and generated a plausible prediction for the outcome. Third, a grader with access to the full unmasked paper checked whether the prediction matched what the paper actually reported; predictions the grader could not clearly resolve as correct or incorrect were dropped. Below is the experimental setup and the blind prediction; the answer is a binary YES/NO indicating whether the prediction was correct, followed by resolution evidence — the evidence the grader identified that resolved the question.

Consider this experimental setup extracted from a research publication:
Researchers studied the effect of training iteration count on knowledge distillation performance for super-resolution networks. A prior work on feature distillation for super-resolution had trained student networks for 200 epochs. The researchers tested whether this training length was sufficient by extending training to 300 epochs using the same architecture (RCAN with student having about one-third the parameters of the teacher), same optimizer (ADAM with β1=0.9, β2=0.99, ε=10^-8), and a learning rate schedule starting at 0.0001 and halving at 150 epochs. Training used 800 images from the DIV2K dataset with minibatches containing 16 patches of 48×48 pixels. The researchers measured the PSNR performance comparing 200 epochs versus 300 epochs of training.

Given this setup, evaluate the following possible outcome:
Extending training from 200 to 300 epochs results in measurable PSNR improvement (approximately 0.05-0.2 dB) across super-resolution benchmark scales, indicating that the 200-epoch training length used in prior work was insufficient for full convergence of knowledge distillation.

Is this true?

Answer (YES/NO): NO